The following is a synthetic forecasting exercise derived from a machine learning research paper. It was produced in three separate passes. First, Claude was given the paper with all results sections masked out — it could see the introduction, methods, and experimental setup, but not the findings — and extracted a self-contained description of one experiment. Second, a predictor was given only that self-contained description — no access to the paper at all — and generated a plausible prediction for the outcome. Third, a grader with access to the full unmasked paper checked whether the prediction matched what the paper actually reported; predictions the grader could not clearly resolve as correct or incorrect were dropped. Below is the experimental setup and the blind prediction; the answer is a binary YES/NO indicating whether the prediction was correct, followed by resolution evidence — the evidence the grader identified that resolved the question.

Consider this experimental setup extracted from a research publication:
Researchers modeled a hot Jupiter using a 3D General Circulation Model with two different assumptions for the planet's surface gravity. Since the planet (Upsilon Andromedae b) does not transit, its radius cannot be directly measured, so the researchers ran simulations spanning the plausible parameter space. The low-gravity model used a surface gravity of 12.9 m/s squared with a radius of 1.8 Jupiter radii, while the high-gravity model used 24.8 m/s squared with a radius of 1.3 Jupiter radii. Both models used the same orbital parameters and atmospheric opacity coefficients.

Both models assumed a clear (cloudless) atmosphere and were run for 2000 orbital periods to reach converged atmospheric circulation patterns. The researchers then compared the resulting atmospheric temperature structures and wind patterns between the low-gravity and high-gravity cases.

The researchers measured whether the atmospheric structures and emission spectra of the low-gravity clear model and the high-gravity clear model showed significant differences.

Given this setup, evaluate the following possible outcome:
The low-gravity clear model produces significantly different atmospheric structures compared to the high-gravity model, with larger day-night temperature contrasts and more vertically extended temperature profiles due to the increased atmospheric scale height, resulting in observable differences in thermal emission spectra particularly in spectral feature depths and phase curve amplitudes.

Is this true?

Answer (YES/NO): NO